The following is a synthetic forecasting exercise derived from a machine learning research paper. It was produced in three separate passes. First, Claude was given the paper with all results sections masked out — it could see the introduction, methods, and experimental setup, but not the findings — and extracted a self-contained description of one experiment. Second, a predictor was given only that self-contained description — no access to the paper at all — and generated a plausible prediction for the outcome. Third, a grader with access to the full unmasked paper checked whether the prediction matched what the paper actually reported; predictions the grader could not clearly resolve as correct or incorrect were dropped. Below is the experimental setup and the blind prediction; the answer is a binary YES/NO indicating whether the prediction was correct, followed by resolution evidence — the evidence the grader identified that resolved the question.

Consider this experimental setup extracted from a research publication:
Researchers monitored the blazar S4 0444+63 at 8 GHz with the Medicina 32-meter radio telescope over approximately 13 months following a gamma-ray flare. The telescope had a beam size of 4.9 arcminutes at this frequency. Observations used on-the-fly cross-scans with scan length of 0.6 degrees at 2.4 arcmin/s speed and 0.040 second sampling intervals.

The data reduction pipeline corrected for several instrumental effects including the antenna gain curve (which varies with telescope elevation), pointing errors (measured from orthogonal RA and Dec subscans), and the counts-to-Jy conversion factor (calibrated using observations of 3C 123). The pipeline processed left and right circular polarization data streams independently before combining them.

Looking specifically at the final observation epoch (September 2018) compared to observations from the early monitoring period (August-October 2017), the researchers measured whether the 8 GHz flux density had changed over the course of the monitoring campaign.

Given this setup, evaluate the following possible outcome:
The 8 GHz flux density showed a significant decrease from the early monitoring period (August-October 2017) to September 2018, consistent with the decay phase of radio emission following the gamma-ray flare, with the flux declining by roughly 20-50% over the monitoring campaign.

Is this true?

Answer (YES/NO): NO